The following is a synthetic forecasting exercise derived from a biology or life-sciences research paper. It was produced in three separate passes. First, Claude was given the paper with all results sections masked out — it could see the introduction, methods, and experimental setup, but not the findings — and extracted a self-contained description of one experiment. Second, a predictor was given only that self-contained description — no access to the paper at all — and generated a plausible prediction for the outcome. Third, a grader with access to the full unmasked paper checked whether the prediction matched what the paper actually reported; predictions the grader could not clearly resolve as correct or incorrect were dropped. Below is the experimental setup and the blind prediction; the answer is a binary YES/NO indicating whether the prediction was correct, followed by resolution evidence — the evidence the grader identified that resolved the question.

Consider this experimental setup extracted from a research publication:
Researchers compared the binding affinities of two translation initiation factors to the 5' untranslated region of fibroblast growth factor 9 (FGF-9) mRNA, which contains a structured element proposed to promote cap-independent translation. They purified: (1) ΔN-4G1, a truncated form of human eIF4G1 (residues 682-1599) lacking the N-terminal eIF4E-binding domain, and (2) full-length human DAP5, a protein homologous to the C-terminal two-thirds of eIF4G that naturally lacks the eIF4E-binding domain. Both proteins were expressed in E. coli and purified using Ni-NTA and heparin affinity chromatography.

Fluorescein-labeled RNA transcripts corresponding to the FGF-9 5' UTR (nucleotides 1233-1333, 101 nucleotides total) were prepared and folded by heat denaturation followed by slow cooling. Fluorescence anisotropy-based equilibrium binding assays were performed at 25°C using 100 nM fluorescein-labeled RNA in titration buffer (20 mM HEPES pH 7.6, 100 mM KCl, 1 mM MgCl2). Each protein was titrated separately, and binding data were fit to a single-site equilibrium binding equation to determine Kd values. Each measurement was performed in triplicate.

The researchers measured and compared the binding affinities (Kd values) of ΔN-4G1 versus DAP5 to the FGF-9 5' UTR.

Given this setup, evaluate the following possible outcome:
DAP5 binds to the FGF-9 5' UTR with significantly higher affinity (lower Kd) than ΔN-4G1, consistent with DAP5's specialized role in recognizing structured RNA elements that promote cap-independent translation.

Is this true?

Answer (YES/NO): YES